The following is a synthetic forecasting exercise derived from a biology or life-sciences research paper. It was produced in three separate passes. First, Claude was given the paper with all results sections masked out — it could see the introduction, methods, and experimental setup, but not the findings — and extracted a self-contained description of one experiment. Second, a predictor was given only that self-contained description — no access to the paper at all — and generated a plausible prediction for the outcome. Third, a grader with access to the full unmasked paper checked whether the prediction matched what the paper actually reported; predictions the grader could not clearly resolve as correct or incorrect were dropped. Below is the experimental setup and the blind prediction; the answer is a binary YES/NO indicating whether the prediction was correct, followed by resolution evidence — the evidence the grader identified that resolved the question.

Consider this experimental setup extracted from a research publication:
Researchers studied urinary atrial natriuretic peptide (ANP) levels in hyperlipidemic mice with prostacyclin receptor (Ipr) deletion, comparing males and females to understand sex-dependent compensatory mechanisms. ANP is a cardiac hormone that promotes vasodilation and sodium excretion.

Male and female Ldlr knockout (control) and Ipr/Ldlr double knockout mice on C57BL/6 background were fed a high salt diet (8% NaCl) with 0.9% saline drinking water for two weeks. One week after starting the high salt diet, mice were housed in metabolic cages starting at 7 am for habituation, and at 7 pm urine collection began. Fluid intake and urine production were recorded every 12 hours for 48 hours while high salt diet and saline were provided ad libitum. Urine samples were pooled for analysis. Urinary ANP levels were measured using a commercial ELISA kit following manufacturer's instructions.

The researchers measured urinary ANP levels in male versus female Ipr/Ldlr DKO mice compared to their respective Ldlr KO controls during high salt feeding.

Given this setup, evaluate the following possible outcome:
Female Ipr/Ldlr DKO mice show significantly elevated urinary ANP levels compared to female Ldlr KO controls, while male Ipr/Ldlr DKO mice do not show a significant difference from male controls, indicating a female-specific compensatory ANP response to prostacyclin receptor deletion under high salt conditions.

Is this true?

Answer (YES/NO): NO